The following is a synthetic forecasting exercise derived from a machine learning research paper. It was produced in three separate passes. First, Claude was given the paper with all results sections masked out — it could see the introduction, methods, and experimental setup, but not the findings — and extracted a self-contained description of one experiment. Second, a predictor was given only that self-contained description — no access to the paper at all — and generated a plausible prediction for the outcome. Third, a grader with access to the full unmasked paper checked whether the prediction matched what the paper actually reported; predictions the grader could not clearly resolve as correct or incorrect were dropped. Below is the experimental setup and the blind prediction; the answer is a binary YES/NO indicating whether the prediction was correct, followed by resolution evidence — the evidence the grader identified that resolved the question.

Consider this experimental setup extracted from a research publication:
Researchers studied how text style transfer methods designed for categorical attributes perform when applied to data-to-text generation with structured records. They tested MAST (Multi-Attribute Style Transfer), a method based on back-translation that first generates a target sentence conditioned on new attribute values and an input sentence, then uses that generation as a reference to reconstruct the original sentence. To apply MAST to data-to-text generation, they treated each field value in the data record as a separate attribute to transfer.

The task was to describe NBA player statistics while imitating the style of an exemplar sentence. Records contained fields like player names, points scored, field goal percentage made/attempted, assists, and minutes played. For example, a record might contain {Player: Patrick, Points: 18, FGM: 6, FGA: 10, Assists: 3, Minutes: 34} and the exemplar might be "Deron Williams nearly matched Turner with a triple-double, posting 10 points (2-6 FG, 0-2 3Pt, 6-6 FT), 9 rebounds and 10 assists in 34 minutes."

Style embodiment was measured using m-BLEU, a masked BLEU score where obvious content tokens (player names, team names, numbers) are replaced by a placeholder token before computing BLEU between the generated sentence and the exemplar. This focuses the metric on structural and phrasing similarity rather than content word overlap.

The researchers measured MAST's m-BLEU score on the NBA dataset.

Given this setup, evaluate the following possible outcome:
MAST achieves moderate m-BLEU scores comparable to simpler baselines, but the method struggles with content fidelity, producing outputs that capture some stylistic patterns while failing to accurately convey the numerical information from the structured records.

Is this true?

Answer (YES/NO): NO